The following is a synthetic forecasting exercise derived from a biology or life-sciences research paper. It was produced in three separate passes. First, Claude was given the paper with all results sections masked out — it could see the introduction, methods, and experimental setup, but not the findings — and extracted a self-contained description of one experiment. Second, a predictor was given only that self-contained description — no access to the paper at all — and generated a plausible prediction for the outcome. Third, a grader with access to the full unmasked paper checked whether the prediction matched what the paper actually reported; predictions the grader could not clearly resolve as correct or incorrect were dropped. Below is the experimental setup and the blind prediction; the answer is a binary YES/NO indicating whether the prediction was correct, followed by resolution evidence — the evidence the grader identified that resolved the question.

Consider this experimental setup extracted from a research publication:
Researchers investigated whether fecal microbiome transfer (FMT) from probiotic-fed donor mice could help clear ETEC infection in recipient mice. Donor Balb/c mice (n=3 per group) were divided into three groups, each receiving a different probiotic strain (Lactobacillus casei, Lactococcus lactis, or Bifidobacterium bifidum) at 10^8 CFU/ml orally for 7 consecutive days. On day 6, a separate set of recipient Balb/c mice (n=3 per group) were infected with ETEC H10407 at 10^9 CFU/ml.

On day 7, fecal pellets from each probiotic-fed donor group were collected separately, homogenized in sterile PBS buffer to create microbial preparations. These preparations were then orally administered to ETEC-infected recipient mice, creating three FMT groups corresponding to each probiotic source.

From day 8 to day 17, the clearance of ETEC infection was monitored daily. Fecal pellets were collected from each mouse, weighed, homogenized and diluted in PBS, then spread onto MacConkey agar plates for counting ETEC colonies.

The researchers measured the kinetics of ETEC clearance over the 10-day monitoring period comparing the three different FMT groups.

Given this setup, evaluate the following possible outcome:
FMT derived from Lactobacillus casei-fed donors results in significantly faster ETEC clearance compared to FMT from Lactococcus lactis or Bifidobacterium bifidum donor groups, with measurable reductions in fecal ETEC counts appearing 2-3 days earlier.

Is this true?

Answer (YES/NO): NO